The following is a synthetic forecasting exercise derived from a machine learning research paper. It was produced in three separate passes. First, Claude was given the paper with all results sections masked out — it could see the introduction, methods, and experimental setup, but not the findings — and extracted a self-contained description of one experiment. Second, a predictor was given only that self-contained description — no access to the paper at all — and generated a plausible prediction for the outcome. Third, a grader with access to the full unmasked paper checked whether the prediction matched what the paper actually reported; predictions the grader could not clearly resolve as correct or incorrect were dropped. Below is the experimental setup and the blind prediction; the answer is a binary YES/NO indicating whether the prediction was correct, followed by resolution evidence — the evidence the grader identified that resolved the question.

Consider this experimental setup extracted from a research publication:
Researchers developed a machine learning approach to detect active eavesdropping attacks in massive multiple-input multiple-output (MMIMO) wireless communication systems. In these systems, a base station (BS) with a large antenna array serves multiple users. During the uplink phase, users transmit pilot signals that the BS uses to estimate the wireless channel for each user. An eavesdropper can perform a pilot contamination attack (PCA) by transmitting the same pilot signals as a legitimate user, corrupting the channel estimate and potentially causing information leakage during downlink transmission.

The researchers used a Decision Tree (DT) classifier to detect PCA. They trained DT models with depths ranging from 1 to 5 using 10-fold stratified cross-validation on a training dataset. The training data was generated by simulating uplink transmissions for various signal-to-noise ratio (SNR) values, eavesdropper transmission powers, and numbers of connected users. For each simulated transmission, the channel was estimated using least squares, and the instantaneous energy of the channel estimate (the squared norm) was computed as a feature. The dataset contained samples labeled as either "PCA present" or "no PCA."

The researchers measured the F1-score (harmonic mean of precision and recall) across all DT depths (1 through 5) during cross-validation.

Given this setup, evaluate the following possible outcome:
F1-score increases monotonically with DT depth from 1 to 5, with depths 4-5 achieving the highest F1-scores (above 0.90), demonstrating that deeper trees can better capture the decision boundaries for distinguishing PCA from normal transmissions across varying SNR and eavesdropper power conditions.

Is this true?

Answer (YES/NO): NO